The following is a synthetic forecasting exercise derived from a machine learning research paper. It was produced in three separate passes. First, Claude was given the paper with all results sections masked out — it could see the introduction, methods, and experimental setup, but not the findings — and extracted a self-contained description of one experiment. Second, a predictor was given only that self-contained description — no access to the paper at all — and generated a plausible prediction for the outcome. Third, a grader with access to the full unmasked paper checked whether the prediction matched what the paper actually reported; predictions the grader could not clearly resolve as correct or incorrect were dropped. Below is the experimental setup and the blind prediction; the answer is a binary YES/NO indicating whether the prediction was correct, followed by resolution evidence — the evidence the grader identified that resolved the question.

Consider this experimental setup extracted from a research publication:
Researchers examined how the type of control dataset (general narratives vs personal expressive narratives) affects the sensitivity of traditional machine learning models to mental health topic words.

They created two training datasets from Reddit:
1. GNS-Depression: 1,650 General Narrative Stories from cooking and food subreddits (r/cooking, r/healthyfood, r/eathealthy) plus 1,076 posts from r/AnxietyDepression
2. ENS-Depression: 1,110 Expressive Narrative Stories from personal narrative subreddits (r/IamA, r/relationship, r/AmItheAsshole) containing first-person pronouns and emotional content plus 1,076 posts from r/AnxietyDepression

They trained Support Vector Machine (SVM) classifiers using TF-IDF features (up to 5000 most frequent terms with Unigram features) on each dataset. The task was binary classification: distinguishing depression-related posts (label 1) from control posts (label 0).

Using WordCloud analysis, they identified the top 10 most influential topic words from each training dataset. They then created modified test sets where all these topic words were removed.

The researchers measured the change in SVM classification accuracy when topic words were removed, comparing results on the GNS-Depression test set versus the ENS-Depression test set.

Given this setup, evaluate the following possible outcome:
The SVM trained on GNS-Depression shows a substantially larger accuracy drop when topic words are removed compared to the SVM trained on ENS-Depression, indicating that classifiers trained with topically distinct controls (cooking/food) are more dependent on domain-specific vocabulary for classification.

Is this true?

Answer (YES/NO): NO